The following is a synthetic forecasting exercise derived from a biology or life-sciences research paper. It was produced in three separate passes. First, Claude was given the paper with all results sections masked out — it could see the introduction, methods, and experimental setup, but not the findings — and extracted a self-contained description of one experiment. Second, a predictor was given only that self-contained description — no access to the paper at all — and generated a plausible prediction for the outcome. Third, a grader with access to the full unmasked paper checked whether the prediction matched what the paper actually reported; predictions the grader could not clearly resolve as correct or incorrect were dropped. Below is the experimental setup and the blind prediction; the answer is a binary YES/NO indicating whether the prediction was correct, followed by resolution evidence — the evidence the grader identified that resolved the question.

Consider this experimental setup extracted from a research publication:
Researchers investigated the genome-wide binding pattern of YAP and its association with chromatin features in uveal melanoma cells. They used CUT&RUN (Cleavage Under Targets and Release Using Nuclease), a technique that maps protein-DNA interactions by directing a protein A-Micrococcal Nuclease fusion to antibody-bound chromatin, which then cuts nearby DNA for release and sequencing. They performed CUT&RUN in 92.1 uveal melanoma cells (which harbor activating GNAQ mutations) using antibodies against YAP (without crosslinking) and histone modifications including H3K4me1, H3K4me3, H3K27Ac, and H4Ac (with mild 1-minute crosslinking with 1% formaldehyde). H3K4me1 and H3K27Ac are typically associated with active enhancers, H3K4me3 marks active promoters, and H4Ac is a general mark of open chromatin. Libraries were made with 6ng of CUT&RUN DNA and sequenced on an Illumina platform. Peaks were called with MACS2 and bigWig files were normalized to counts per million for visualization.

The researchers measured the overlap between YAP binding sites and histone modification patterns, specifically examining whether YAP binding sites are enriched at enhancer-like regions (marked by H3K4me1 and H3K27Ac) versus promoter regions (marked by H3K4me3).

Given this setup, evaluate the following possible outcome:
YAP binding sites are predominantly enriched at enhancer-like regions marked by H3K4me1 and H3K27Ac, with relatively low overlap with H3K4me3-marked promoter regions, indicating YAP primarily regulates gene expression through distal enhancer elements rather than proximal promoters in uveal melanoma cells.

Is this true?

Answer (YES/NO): YES